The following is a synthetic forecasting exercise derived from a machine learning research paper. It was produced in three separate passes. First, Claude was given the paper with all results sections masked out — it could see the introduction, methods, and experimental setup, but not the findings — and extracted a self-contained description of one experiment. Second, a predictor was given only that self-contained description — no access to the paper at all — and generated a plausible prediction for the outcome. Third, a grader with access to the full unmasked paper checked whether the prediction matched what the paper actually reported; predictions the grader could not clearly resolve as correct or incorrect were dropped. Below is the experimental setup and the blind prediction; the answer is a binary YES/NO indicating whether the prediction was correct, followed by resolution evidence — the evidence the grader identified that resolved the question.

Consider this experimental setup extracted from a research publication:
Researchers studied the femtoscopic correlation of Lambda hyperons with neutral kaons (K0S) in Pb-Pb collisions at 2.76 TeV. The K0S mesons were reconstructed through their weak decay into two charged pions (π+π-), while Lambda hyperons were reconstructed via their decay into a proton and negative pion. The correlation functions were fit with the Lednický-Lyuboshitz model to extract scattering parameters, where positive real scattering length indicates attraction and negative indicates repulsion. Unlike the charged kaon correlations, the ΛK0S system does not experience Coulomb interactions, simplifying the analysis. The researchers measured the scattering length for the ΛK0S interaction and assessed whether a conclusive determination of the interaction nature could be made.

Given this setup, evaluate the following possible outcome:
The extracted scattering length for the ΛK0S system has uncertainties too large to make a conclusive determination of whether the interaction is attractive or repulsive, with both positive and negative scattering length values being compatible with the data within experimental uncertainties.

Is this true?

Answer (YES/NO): YES